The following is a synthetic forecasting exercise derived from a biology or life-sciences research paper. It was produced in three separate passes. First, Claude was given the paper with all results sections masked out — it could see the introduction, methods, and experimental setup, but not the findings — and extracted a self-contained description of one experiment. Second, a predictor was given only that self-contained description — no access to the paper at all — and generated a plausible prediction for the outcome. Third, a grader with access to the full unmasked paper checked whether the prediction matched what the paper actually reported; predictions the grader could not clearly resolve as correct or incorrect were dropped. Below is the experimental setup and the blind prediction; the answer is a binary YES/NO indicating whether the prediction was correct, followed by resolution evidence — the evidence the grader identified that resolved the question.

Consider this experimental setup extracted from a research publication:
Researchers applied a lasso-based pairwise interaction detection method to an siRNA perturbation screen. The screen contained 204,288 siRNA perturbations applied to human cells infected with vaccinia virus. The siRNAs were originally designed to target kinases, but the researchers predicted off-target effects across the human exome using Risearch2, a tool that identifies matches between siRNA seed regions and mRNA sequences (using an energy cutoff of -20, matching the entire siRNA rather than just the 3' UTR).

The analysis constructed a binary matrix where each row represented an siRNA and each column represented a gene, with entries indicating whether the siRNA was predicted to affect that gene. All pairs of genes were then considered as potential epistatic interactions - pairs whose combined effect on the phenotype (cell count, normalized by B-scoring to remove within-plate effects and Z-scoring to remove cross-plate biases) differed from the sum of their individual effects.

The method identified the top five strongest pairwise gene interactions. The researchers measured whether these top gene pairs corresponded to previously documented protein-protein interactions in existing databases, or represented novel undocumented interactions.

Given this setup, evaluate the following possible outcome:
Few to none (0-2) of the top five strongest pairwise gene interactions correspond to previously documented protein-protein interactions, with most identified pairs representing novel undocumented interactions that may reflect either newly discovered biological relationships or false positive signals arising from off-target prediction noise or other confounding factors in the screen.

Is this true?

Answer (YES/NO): YES